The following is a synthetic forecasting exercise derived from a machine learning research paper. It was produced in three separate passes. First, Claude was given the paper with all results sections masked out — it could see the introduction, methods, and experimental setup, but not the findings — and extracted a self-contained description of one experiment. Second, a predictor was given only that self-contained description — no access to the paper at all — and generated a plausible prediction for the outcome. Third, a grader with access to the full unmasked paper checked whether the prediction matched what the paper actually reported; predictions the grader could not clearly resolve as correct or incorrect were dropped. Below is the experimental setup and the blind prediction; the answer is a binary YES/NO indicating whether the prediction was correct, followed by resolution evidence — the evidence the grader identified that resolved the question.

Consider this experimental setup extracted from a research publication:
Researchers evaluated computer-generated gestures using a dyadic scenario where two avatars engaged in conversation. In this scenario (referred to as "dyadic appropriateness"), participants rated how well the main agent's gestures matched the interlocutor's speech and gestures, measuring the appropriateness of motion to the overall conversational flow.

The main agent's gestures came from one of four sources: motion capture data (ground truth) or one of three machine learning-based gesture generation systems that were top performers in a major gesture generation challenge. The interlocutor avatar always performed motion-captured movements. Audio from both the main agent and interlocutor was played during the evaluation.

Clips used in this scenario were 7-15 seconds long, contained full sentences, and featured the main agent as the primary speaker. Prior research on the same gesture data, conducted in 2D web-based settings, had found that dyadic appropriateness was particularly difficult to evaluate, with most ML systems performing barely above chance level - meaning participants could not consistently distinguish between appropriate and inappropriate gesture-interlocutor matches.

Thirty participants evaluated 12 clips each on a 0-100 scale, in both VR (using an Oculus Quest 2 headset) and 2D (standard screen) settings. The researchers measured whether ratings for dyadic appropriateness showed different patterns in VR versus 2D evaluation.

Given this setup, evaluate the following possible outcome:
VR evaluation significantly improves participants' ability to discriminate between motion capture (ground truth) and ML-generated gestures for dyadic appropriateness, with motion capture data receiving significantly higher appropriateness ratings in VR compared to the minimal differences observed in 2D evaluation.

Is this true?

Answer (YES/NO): NO